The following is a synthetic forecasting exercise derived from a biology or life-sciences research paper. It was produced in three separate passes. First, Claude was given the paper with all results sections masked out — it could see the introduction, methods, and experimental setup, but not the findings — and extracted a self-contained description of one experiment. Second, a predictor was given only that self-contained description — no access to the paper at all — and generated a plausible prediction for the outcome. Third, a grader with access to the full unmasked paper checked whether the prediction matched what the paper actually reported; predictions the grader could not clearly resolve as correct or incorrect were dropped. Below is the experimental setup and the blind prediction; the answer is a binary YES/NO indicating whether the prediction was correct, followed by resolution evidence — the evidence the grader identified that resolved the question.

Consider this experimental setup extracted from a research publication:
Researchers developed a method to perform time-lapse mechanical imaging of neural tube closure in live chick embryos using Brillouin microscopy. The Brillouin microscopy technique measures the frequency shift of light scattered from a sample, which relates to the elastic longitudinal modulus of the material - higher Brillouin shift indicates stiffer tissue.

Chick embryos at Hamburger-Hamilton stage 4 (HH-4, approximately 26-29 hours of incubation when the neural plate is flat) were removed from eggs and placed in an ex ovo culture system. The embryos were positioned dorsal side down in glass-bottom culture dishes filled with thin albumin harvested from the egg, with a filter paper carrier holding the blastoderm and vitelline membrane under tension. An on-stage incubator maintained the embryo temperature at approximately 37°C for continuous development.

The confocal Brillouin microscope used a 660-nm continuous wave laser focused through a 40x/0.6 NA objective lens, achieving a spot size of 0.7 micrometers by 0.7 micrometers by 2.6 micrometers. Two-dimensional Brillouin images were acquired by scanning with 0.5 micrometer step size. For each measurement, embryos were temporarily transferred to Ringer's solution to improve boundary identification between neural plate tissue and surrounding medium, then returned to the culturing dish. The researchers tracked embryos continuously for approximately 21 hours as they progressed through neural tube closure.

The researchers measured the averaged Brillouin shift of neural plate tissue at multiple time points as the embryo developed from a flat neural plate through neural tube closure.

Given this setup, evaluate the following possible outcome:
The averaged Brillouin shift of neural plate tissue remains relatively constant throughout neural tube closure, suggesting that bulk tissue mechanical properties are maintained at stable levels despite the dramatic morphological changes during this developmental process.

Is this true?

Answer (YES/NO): NO